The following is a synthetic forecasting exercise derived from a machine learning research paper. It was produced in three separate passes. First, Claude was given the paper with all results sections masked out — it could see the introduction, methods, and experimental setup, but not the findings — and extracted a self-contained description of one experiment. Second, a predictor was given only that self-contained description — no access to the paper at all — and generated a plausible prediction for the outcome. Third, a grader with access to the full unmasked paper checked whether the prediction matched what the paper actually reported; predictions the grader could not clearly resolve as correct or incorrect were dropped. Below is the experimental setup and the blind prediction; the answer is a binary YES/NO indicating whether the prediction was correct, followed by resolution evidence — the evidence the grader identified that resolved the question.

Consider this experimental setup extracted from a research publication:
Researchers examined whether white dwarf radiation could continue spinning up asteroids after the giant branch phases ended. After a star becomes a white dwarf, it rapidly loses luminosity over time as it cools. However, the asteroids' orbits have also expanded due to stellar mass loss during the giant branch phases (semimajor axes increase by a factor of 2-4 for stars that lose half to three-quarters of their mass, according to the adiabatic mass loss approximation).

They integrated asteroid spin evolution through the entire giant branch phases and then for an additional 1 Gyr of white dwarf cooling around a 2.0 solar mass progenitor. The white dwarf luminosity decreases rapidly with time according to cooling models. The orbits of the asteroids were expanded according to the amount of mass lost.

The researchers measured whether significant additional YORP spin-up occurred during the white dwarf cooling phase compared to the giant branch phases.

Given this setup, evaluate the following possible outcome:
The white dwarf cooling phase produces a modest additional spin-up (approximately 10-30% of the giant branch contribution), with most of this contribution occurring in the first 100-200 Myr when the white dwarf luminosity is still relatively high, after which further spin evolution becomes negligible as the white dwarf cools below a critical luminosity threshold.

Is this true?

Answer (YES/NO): NO